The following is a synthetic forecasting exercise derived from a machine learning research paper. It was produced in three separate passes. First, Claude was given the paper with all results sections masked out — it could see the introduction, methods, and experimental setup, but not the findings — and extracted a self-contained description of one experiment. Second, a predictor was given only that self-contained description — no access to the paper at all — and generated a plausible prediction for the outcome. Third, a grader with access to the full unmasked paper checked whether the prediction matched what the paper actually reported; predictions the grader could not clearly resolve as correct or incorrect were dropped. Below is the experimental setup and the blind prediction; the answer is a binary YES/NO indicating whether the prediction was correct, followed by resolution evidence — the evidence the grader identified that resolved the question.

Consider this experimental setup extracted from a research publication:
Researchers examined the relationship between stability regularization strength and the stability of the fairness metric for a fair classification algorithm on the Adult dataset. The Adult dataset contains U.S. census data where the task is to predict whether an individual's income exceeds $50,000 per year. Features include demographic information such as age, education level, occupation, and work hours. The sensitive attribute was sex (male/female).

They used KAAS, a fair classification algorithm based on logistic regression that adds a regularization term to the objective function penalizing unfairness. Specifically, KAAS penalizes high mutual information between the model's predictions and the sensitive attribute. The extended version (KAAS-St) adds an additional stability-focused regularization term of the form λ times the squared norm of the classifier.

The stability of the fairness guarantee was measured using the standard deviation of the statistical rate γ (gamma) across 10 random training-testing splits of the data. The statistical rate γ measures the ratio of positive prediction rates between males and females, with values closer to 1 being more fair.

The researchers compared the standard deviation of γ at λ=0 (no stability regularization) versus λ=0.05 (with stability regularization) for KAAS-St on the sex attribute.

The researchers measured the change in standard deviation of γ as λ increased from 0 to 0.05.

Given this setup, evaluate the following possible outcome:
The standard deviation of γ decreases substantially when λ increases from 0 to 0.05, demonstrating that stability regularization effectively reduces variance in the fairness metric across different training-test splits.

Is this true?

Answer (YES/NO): YES